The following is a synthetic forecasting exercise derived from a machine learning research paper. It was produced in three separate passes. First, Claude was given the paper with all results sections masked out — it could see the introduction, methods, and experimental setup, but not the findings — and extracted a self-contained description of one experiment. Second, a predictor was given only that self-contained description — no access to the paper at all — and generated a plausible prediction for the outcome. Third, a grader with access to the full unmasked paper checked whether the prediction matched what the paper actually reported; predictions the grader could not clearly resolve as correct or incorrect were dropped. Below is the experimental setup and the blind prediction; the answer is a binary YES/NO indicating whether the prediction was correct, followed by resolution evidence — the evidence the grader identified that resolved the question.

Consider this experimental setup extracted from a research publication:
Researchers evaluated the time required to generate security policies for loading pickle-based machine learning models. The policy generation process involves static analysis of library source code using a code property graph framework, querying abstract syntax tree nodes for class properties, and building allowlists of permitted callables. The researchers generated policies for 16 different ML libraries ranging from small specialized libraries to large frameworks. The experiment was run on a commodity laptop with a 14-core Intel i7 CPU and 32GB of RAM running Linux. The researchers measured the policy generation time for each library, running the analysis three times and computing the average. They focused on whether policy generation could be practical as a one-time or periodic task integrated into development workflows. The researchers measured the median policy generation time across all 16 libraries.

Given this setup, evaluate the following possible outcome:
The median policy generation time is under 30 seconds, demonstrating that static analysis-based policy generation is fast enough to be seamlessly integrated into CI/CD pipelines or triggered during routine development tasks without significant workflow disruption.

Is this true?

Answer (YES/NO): YES